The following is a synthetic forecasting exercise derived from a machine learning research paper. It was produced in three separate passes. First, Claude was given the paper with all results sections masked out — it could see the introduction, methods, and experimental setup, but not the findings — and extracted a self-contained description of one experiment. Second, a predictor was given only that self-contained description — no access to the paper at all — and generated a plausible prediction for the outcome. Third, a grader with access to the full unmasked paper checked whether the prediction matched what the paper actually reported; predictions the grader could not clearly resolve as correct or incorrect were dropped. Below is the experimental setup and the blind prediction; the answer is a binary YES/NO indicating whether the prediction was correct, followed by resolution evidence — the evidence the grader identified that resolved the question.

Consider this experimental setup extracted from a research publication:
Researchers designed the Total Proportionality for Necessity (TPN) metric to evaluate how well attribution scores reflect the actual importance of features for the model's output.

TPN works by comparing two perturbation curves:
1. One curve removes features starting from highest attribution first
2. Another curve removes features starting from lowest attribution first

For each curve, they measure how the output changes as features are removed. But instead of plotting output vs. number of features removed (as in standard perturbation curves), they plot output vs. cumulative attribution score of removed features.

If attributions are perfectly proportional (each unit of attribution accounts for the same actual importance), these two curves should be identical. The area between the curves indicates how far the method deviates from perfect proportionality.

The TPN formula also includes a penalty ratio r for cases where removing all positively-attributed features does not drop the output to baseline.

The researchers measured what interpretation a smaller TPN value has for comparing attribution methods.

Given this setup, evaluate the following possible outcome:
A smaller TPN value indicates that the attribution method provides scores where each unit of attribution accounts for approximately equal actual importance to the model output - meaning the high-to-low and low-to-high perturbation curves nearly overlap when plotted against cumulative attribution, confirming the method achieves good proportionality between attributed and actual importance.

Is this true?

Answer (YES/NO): YES